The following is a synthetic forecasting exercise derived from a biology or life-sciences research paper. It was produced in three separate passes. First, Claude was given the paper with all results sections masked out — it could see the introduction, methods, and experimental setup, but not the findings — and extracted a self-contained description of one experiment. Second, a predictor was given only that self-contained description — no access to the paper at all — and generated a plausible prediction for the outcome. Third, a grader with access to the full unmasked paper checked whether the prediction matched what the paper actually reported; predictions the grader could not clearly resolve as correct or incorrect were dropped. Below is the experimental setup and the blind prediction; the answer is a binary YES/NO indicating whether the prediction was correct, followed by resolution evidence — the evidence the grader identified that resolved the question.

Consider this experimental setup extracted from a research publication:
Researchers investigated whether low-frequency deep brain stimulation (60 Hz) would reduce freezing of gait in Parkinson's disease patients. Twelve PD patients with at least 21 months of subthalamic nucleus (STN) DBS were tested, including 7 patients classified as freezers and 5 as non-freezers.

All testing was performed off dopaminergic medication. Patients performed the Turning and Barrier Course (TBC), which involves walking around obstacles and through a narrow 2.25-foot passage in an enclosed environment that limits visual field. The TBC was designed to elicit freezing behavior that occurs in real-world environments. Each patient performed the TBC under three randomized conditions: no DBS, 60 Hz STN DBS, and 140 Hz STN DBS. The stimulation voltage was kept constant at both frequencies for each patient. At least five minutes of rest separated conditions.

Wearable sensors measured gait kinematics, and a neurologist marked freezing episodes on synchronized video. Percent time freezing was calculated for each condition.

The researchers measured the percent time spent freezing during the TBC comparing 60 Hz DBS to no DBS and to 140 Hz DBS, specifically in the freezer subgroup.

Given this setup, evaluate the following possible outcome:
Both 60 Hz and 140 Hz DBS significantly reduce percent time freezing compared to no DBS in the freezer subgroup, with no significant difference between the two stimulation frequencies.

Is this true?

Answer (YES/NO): YES